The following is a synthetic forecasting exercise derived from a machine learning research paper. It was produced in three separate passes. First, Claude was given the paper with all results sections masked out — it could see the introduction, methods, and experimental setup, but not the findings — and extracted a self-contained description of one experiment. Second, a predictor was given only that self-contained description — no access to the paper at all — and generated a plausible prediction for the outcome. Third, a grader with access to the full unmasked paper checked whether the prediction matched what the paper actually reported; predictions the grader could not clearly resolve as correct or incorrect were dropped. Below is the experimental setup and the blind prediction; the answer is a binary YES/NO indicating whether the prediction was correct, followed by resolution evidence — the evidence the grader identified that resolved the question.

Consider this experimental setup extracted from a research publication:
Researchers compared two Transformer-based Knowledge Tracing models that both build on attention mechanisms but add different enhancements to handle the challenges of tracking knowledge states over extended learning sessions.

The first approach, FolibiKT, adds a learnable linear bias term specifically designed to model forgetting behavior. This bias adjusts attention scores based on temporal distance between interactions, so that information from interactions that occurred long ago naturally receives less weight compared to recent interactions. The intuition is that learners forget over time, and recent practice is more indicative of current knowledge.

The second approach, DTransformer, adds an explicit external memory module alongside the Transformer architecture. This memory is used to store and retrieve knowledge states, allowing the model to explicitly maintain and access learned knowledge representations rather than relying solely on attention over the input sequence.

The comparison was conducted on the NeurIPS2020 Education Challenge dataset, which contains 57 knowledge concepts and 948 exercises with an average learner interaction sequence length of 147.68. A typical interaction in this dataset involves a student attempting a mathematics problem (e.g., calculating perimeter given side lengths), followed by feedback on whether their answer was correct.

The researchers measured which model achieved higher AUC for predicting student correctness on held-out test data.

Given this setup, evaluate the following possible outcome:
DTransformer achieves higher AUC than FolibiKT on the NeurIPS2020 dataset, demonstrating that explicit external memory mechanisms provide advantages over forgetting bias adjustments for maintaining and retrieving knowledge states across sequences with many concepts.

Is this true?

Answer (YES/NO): NO